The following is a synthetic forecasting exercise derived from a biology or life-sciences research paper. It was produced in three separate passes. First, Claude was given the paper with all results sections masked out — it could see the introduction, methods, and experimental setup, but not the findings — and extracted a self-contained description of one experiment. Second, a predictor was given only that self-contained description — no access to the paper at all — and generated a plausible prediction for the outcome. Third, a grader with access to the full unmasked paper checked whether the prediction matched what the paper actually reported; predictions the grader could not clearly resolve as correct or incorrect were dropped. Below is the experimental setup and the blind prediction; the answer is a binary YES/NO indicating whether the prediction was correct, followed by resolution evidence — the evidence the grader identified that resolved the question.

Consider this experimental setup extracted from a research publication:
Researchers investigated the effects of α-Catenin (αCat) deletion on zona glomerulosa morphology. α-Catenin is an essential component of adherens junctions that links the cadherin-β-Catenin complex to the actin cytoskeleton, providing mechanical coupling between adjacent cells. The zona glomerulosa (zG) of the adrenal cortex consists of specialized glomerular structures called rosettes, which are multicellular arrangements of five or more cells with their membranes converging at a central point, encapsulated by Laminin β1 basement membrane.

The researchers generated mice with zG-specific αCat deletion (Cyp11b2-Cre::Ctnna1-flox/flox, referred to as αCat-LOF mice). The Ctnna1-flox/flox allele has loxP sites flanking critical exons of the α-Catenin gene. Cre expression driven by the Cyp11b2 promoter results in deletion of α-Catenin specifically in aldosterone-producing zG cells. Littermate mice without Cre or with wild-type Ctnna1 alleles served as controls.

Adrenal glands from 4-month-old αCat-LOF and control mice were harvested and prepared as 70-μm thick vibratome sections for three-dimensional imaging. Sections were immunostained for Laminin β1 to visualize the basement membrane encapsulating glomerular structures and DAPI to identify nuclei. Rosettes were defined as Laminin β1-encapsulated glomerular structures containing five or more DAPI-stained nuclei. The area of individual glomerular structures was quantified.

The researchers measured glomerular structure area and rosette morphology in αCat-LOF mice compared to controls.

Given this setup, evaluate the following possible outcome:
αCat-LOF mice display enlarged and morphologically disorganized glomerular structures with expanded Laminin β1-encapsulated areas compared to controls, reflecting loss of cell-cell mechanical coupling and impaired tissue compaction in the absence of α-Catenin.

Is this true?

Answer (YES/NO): NO